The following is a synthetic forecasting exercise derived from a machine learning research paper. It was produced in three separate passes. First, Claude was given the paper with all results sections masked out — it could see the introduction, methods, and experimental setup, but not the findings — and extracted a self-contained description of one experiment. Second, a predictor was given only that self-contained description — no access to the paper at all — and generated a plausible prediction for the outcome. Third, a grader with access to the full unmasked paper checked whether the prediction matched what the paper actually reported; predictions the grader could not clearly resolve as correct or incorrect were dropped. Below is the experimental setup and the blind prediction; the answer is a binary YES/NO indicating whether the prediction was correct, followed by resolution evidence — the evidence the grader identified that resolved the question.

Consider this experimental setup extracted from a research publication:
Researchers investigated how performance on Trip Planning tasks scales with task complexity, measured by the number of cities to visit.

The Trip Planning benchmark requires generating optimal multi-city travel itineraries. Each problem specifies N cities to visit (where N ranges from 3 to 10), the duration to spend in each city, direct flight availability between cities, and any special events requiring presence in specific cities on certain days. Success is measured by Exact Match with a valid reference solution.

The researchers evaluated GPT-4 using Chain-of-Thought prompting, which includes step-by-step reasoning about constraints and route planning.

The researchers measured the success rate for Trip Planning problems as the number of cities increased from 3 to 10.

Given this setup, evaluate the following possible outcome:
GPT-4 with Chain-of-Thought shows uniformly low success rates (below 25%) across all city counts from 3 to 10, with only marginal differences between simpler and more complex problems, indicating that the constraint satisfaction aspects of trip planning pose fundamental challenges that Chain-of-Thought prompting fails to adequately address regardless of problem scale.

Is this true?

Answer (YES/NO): NO